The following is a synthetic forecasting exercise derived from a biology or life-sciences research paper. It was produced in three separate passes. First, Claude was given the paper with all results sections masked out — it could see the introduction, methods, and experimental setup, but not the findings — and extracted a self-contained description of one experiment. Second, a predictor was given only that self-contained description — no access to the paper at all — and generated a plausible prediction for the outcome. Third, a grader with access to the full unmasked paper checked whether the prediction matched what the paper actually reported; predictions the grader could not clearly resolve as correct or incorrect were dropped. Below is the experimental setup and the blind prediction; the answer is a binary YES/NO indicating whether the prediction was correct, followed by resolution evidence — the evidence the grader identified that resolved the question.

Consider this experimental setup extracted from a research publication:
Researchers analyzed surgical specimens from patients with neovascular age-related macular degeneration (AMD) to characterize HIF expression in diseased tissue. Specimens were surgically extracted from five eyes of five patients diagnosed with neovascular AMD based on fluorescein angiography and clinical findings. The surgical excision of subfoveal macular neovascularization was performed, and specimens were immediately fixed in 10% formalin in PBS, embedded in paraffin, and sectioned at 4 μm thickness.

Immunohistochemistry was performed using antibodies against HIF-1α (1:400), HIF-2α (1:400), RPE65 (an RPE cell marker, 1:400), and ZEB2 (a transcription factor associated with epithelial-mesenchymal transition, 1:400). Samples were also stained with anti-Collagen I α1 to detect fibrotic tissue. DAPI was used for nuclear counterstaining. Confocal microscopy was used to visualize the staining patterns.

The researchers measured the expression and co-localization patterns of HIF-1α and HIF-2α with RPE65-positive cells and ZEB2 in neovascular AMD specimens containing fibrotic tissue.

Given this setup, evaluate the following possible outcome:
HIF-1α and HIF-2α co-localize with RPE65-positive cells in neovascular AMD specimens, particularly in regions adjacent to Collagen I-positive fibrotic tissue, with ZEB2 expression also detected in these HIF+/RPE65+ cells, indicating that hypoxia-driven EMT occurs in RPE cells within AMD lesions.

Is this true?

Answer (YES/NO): NO